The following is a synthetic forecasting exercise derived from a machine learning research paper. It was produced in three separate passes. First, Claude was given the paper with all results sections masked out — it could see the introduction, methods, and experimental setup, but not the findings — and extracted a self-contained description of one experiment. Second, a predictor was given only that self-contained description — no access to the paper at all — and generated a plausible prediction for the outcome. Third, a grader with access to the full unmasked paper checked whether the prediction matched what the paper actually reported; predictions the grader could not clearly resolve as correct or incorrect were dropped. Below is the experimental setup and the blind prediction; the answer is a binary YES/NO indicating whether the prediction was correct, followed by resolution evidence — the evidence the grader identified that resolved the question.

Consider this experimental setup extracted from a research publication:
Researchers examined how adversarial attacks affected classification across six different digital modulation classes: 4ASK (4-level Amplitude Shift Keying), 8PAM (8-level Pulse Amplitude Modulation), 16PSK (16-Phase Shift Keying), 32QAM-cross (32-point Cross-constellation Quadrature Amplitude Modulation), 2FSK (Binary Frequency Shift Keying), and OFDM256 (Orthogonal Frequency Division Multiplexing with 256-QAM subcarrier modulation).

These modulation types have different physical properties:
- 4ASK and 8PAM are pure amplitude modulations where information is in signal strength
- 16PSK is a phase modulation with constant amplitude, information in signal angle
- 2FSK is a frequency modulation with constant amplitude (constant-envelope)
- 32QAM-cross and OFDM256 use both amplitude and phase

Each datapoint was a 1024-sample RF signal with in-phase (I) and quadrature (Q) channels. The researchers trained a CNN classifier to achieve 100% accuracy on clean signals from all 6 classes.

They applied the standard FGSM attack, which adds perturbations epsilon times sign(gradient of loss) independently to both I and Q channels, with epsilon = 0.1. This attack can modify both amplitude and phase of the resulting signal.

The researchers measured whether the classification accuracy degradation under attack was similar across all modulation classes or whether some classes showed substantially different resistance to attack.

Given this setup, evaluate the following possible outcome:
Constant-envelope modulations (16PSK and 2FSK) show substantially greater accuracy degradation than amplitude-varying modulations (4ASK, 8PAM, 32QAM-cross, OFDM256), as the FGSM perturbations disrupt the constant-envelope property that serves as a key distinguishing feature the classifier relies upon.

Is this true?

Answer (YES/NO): NO